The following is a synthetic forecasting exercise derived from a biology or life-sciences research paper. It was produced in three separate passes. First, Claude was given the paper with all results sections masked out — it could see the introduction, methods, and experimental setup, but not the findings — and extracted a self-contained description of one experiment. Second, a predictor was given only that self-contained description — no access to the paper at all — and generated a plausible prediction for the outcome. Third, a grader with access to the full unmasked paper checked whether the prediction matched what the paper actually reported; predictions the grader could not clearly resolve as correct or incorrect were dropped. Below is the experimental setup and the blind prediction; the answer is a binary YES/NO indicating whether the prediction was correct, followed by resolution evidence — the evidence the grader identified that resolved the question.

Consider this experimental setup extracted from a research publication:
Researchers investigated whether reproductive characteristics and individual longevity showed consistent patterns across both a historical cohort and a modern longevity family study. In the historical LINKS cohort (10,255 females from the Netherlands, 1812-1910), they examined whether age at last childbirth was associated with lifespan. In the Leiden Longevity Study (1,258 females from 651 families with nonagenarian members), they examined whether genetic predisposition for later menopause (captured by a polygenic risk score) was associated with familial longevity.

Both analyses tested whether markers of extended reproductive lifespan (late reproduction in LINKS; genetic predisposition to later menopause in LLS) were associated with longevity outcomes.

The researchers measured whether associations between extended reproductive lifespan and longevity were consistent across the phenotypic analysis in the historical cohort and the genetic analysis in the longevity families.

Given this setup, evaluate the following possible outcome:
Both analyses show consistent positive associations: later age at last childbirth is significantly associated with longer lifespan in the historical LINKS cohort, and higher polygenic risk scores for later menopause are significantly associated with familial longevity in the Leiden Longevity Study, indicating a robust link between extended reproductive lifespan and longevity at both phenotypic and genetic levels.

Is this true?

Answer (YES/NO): NO